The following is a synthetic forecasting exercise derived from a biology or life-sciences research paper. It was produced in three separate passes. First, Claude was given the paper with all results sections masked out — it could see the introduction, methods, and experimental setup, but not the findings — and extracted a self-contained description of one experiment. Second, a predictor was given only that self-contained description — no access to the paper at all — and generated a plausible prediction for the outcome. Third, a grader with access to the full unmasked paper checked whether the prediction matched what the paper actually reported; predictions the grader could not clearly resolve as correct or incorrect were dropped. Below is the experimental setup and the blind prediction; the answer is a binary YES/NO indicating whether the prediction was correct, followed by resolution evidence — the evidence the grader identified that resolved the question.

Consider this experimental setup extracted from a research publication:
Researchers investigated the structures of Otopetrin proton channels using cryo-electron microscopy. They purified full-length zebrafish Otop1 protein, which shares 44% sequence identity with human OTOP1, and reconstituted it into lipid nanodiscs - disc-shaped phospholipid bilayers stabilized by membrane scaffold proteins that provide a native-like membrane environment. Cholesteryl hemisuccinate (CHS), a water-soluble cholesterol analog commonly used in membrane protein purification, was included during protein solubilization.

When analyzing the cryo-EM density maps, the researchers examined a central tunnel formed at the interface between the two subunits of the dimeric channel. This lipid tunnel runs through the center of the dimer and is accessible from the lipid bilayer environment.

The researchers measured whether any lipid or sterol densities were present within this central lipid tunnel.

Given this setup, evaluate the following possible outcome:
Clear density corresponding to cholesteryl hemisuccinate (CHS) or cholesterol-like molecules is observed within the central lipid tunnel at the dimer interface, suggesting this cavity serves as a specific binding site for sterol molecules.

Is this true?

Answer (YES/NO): YES